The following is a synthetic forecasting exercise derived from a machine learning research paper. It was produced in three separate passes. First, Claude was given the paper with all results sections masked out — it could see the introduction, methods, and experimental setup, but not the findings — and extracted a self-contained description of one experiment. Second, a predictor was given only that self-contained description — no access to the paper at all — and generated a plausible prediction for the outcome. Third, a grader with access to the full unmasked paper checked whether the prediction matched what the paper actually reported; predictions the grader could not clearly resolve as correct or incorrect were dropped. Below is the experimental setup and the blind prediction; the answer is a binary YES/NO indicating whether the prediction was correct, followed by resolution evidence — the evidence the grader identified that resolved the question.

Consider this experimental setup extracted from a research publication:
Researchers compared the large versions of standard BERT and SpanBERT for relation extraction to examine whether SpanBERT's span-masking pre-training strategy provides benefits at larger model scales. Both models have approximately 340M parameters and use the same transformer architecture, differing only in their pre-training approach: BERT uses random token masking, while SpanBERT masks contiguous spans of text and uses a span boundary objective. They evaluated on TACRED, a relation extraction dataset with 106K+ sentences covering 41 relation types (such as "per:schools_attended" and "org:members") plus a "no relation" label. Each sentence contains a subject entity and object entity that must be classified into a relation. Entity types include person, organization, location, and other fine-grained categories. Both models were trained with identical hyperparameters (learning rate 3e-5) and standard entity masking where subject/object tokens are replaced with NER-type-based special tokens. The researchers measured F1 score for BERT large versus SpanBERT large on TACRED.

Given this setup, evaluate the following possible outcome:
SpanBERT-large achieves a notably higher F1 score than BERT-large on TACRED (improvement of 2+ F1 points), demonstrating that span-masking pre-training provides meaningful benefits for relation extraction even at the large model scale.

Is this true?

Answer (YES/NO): NO